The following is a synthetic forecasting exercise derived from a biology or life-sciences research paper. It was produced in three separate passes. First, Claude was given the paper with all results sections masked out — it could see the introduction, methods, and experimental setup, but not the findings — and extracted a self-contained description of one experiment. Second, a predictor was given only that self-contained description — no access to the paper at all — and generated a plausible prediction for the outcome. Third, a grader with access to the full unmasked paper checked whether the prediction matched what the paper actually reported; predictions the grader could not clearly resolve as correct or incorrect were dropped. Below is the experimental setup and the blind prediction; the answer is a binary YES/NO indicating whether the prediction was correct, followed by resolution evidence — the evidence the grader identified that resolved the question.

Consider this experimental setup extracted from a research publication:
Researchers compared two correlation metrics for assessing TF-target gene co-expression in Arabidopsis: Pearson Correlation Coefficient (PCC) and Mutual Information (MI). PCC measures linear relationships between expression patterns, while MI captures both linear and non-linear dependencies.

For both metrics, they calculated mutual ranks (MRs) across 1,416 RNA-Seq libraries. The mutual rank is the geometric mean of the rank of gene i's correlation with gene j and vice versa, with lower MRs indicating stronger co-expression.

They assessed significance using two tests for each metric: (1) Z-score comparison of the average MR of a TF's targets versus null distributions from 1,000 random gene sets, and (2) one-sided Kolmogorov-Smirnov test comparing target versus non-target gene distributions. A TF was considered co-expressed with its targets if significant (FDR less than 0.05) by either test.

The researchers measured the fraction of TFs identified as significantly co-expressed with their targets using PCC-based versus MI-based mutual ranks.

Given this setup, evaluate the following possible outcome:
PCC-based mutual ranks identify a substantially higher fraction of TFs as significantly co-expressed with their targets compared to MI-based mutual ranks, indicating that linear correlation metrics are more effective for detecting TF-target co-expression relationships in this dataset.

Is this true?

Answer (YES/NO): YES